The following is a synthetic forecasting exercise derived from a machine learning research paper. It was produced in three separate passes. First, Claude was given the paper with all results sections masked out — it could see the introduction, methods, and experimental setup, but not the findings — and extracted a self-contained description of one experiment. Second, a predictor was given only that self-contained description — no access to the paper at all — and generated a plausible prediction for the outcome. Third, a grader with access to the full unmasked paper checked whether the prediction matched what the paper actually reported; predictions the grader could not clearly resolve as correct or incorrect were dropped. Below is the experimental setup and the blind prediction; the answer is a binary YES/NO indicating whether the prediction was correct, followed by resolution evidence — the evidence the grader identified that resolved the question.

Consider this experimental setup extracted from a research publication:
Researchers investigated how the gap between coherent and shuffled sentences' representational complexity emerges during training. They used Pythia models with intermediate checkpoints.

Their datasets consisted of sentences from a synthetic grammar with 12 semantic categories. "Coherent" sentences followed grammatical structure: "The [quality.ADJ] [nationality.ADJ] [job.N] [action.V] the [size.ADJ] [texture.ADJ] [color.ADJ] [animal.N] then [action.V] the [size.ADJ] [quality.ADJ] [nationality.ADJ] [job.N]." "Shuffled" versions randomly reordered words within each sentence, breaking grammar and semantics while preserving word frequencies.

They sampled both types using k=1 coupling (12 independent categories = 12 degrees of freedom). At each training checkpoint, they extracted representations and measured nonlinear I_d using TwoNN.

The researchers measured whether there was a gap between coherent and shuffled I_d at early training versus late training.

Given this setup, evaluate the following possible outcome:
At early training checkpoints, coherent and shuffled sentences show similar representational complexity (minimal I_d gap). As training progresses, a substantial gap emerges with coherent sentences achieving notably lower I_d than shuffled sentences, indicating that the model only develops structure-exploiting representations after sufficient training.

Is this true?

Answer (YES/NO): NO